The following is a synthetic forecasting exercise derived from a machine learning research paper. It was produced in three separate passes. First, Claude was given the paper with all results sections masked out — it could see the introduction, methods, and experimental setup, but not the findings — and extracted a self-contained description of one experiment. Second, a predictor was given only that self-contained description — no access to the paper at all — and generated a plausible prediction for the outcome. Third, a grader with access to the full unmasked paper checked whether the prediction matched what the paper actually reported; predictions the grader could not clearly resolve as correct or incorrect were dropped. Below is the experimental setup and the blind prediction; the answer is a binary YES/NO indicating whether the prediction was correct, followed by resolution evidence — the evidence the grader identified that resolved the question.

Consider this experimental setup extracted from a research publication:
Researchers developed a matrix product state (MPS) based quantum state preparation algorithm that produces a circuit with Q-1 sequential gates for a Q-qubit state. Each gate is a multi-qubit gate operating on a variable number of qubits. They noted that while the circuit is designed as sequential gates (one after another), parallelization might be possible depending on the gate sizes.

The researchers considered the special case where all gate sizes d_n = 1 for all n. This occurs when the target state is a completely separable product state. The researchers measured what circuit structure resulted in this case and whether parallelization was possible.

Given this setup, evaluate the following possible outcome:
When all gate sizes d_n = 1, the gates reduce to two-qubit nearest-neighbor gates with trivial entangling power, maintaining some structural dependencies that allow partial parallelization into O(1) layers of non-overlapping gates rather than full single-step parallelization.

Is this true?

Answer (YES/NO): NO